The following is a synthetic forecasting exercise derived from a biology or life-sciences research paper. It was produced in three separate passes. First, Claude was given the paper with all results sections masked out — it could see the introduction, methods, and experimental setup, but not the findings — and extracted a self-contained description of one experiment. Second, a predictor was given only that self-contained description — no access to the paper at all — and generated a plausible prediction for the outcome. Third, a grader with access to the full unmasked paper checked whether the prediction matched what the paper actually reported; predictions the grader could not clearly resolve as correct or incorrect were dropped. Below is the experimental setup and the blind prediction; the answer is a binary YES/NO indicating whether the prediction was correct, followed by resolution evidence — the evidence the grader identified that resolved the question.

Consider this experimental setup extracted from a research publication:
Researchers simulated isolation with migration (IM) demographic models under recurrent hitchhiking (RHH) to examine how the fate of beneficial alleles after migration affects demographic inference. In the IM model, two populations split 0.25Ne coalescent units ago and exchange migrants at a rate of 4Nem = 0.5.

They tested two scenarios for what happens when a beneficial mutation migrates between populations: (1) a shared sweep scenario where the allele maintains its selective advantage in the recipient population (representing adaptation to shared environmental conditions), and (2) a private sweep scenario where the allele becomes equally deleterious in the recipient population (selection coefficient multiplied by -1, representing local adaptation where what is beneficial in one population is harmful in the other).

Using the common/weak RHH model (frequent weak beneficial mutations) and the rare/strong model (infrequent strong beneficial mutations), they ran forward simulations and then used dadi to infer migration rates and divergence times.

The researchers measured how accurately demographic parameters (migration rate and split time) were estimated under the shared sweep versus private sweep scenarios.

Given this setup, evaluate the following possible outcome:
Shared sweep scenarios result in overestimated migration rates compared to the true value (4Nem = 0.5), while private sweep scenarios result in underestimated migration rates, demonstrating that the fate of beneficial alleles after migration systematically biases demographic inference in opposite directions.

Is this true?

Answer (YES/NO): NO